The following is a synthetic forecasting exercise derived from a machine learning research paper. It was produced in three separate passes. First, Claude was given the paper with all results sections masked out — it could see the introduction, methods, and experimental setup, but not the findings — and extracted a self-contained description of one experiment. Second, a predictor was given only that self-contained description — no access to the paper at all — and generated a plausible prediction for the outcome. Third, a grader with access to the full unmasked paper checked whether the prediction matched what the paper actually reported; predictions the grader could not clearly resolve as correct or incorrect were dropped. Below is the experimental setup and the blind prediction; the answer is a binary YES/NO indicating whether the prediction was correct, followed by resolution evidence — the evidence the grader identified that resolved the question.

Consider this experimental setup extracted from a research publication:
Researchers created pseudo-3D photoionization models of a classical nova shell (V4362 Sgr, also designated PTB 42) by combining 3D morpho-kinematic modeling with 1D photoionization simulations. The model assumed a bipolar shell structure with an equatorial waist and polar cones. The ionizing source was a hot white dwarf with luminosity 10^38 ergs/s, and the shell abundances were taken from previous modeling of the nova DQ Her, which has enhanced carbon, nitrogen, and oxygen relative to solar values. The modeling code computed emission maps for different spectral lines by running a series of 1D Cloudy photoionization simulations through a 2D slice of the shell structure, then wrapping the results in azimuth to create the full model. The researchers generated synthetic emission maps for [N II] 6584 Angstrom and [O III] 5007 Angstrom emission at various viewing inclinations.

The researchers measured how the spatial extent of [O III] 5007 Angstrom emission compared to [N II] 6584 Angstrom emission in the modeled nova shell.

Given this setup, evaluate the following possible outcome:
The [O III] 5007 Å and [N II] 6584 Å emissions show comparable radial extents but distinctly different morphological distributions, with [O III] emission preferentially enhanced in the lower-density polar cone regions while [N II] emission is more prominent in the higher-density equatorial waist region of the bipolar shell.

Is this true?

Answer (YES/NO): NO